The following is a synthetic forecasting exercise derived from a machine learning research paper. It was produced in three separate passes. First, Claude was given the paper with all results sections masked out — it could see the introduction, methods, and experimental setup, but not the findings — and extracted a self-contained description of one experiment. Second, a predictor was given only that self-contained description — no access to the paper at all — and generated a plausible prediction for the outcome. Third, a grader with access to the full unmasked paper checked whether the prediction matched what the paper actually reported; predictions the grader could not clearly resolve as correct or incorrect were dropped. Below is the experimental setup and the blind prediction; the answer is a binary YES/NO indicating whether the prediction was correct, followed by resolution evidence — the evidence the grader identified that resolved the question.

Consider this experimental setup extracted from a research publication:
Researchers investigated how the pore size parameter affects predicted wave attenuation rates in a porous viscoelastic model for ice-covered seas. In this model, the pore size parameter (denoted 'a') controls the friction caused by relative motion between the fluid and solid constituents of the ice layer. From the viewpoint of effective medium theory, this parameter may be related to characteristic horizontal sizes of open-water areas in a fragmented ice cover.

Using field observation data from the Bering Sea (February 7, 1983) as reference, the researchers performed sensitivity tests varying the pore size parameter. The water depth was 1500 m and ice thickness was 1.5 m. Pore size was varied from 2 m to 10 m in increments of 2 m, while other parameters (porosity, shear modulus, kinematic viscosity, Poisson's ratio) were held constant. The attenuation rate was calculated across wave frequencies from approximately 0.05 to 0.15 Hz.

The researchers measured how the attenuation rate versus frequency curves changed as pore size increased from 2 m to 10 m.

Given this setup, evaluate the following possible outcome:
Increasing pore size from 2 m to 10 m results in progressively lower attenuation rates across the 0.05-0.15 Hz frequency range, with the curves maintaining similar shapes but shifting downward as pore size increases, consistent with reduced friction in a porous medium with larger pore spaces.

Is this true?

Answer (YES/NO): NO